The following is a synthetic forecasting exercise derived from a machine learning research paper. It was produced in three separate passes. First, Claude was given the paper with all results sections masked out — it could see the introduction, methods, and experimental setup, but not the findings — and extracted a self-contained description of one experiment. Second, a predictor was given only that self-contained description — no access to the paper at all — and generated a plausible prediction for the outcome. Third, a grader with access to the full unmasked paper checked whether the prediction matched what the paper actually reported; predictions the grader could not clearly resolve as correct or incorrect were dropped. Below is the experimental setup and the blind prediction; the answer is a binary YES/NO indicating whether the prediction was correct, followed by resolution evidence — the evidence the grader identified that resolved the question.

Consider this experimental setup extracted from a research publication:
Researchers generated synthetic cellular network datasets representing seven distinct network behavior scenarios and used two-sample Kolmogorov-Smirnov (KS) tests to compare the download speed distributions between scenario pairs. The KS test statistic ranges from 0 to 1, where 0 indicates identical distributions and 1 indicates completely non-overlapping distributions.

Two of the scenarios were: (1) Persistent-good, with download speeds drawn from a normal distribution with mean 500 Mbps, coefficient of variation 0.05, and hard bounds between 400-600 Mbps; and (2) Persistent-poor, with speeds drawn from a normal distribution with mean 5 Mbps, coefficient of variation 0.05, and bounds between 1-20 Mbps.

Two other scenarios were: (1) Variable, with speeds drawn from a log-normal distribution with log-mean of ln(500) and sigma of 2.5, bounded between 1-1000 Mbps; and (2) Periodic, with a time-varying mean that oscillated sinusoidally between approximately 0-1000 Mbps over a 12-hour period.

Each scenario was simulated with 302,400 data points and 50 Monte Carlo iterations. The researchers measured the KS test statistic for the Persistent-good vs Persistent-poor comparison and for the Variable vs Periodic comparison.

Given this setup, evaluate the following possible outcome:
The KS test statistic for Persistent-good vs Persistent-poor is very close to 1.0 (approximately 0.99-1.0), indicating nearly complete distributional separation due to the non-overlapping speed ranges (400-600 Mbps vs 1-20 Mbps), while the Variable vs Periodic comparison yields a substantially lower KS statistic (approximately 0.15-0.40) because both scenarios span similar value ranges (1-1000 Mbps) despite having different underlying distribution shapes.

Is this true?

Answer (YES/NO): YES